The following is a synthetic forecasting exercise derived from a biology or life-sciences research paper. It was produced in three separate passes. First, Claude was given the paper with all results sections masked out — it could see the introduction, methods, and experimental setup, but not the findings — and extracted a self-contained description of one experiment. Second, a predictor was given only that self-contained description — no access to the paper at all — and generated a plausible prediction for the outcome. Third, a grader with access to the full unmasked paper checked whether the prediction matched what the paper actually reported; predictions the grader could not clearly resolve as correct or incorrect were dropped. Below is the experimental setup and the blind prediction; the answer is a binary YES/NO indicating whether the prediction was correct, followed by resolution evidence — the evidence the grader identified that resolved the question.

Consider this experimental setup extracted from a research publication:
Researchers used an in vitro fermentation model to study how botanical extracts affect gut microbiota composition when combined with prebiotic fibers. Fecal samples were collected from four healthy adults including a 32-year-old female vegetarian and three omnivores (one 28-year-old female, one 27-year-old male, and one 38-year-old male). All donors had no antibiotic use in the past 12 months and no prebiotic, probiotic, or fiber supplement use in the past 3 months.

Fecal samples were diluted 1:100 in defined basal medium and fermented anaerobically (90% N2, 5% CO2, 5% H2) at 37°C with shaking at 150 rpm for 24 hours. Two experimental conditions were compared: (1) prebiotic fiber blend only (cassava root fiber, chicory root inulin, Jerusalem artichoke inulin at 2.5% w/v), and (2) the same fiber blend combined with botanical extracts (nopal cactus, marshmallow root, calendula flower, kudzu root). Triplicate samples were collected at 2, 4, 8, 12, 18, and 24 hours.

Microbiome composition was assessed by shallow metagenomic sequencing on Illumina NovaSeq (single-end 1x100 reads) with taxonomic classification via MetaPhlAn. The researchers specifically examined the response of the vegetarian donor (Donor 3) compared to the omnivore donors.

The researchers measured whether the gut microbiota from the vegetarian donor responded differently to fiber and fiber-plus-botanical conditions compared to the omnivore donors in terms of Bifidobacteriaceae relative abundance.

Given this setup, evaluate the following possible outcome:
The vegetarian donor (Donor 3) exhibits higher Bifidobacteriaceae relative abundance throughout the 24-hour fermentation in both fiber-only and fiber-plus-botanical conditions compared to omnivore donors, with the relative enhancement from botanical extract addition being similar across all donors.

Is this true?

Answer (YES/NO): NO